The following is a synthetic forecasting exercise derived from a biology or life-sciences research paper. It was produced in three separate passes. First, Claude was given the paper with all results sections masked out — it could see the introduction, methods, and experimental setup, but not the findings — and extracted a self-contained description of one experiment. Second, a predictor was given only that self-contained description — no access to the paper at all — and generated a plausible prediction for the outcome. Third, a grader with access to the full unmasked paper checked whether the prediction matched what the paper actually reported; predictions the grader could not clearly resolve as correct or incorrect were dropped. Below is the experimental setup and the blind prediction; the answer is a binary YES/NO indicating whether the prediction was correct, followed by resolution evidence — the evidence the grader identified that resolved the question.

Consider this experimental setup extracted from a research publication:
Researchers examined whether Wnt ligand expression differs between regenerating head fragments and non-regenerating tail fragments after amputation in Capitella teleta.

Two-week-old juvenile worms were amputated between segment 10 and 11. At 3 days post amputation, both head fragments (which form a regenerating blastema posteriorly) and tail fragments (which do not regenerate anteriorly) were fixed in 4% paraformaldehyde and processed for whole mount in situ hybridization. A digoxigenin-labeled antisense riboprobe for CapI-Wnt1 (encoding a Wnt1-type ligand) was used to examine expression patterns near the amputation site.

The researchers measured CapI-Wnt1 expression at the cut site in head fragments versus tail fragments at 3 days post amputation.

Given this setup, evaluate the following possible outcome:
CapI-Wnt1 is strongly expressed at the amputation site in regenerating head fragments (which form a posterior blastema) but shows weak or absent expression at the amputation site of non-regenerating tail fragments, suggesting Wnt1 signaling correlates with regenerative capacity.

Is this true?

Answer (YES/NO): YES